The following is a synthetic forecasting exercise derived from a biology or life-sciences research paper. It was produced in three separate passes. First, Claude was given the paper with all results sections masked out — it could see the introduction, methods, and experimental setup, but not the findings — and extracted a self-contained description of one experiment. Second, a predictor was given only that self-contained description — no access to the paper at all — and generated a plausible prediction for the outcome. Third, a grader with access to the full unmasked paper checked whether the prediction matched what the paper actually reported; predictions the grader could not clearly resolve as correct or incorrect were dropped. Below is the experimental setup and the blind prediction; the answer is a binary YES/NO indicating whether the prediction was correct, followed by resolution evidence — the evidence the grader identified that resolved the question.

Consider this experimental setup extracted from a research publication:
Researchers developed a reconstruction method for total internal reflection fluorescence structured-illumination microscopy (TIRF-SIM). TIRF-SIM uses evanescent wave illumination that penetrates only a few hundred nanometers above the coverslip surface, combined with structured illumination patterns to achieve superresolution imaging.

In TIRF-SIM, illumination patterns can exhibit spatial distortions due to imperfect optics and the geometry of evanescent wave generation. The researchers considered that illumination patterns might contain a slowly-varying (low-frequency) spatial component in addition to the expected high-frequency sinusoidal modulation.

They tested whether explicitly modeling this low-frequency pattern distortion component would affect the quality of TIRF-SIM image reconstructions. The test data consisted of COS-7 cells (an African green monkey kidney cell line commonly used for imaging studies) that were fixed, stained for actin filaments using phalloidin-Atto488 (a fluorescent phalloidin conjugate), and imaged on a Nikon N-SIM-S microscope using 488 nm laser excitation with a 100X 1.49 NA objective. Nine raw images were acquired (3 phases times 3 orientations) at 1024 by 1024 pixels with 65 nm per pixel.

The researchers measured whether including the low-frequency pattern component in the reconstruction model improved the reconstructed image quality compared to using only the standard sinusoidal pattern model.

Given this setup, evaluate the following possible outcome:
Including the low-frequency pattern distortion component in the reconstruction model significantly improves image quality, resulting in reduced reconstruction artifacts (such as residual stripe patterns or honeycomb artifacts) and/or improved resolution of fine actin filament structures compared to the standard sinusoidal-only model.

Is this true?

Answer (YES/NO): YES